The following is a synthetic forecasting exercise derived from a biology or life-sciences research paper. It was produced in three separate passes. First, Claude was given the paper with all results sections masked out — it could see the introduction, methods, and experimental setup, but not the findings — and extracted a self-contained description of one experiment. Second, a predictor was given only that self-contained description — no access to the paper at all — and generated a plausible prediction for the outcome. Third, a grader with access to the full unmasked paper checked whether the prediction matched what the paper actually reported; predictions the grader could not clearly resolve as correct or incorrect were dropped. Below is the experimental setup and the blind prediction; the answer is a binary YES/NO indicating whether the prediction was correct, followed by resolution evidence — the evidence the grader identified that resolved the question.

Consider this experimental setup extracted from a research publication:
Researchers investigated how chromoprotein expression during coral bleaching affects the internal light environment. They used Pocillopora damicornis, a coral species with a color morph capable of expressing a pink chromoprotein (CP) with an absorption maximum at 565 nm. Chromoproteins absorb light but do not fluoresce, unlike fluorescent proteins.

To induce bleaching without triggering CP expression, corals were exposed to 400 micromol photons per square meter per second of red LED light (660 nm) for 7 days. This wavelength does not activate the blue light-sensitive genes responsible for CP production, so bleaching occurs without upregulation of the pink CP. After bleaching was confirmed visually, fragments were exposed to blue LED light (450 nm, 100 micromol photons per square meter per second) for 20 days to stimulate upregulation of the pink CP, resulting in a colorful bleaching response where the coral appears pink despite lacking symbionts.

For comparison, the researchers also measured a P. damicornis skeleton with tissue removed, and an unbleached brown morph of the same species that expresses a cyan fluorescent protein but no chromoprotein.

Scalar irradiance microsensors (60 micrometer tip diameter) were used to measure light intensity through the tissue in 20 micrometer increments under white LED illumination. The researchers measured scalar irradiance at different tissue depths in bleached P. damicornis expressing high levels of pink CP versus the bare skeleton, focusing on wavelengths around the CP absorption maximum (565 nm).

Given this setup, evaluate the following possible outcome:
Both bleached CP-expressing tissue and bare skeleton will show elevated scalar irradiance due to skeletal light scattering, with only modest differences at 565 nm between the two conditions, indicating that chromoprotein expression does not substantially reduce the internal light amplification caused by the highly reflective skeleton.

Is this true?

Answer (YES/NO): NO